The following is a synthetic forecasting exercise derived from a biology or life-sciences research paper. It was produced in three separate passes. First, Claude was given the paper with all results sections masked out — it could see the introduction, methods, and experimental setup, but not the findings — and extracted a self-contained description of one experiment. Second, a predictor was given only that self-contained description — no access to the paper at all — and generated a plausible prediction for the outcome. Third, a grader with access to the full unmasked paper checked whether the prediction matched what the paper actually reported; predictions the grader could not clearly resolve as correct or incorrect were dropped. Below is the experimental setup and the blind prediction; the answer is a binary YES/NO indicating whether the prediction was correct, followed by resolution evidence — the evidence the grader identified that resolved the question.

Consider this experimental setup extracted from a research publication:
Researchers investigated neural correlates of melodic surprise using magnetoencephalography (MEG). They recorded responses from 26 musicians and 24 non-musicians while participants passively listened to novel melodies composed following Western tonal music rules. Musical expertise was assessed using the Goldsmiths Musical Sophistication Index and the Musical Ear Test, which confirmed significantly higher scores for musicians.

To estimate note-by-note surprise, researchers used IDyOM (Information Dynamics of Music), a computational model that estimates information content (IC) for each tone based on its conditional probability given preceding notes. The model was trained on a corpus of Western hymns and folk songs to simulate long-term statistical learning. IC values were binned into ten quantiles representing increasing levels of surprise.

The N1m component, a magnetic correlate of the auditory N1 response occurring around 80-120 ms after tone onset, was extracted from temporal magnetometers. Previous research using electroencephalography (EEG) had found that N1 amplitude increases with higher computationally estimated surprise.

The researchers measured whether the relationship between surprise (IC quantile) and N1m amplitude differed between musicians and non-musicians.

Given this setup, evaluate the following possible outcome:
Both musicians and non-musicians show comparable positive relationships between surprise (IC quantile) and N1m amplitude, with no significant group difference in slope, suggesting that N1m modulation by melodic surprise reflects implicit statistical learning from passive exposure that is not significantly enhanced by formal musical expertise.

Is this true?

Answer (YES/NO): NO